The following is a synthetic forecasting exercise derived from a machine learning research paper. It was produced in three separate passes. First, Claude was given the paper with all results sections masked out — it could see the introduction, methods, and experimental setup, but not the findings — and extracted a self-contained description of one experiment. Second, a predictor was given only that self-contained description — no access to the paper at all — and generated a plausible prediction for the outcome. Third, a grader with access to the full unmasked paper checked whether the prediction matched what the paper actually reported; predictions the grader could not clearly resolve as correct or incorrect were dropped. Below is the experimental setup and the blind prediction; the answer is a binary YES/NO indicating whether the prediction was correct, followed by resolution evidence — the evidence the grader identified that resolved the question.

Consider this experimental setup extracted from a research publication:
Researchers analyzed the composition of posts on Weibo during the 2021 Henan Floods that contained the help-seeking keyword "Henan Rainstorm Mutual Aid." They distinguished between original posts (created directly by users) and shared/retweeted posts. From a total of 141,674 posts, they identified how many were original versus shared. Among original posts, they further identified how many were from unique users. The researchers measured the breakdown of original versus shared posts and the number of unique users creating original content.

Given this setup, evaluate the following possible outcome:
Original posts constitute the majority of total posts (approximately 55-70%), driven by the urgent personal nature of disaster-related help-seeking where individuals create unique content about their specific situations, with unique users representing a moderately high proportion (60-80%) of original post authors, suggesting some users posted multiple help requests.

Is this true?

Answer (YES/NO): NO